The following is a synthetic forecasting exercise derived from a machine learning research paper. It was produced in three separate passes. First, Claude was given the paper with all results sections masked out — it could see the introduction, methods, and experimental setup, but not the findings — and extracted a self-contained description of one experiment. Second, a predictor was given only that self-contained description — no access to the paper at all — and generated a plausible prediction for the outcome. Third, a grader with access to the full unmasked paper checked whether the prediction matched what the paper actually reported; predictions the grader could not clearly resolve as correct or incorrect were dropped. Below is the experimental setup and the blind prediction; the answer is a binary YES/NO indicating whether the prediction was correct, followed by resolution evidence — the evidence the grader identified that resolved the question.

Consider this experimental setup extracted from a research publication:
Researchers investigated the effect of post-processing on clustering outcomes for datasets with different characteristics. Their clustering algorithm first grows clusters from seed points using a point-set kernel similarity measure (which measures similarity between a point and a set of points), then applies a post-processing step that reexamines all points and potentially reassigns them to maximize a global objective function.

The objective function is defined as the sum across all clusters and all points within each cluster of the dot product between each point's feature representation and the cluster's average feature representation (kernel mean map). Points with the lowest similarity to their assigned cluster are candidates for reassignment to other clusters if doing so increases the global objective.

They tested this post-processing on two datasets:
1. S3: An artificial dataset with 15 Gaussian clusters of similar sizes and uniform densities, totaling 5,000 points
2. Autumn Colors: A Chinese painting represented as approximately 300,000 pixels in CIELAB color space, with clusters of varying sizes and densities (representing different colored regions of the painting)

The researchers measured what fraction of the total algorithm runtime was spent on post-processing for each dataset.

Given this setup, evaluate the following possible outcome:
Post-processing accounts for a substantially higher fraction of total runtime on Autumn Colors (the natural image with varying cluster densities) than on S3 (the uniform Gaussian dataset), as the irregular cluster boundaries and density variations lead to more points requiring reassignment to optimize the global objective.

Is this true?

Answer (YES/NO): YES